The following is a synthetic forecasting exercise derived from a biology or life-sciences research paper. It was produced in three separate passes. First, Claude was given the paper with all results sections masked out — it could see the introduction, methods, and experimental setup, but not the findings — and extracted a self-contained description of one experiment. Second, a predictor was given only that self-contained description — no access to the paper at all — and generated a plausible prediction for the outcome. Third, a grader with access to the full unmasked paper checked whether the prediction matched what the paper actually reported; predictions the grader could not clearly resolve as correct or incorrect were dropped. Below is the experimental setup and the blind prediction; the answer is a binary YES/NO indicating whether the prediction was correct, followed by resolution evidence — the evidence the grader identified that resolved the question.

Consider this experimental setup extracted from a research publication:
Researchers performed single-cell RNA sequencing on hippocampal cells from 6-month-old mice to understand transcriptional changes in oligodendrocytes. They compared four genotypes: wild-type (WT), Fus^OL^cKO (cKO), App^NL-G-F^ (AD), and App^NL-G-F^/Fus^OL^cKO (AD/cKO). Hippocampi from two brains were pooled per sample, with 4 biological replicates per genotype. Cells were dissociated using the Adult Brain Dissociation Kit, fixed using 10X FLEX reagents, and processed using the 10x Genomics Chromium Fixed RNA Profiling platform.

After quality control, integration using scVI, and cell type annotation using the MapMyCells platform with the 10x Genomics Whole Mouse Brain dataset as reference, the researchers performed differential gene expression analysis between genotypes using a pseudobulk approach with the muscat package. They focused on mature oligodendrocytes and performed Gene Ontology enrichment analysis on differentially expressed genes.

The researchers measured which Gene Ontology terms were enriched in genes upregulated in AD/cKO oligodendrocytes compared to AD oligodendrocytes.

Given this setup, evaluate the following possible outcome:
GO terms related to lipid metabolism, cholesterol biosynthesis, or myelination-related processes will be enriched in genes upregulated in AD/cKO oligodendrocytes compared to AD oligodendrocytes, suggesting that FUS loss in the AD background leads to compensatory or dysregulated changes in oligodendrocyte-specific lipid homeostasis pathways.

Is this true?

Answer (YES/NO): NO